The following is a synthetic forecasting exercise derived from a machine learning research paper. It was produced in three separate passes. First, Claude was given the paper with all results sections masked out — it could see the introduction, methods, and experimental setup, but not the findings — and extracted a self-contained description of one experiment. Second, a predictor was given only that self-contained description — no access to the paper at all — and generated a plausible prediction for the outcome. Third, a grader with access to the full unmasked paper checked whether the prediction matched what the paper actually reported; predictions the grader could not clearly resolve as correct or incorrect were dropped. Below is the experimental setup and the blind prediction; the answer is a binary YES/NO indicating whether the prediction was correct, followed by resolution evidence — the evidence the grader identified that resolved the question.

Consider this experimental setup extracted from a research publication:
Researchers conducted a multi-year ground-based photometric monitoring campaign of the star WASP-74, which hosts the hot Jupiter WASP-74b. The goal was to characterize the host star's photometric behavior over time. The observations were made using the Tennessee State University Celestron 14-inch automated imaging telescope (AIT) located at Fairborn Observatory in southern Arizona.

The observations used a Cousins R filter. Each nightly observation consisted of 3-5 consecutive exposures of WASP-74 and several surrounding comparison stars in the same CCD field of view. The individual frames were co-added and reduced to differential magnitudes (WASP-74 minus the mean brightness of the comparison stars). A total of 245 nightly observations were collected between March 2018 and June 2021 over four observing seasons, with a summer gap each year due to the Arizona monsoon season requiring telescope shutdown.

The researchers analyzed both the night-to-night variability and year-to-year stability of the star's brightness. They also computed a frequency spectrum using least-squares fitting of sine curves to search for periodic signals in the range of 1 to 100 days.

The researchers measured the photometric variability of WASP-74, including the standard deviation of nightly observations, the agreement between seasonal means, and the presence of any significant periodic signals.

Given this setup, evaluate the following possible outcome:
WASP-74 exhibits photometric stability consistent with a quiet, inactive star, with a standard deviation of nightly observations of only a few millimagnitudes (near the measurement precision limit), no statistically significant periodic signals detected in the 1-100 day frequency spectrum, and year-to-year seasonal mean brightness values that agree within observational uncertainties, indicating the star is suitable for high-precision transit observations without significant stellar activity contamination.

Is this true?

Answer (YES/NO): YES